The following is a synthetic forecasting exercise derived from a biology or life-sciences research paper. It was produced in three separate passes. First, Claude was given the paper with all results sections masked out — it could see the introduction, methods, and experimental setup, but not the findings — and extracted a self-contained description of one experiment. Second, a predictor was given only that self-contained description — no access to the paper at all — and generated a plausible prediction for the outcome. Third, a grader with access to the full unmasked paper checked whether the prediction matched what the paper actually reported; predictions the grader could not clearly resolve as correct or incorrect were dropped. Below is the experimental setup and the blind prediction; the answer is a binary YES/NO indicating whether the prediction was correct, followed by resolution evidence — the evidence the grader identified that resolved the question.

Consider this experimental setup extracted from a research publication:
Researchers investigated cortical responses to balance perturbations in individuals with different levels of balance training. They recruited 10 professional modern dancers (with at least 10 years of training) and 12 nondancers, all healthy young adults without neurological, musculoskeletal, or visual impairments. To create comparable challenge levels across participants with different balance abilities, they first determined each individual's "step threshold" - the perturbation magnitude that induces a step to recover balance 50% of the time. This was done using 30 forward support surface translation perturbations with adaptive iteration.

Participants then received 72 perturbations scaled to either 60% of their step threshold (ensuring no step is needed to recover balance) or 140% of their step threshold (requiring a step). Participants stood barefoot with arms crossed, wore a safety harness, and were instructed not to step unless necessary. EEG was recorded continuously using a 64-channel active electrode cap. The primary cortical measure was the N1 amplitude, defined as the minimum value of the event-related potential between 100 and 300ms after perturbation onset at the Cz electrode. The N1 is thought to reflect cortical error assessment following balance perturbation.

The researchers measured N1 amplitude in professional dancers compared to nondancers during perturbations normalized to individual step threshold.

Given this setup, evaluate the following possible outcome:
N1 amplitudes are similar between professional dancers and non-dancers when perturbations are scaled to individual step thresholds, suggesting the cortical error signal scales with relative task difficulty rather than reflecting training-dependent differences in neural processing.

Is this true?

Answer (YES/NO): NO